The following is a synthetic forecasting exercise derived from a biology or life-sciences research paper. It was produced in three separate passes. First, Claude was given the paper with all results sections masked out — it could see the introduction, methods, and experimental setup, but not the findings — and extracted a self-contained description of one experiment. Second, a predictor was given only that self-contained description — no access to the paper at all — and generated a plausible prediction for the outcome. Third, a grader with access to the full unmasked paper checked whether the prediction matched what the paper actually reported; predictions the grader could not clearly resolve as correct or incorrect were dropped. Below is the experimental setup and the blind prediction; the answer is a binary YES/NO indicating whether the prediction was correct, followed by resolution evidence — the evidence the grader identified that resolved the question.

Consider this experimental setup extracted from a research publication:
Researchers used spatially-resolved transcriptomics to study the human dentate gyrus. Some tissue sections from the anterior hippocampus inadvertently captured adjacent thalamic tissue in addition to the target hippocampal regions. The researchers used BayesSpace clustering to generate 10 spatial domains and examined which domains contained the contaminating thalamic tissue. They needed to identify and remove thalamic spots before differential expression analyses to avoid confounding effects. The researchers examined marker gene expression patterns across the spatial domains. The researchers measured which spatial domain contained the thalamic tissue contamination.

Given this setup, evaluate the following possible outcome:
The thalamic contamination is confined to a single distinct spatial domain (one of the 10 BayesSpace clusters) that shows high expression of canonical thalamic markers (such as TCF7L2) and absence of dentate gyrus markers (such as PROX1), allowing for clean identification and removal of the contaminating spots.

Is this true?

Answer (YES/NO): NO